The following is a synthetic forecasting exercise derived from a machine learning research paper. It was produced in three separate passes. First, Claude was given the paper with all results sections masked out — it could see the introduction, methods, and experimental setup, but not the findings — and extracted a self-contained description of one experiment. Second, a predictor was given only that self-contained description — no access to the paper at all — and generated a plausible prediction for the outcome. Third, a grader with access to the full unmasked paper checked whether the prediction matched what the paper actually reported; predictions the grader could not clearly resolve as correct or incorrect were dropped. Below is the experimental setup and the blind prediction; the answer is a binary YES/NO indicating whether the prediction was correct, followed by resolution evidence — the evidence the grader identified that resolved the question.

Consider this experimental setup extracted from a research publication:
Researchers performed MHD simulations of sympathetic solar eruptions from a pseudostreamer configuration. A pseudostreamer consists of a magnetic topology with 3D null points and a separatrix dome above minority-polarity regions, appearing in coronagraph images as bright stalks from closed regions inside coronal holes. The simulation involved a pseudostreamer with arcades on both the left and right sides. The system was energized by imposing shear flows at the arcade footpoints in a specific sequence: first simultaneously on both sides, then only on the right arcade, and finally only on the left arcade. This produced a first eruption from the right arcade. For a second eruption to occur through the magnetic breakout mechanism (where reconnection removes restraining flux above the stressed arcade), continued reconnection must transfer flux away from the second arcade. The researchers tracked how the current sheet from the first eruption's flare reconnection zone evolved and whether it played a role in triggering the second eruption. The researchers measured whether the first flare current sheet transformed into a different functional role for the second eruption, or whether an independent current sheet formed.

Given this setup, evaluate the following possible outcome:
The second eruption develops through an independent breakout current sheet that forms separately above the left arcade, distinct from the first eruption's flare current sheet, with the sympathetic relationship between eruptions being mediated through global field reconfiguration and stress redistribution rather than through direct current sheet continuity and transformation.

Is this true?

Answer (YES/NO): NO